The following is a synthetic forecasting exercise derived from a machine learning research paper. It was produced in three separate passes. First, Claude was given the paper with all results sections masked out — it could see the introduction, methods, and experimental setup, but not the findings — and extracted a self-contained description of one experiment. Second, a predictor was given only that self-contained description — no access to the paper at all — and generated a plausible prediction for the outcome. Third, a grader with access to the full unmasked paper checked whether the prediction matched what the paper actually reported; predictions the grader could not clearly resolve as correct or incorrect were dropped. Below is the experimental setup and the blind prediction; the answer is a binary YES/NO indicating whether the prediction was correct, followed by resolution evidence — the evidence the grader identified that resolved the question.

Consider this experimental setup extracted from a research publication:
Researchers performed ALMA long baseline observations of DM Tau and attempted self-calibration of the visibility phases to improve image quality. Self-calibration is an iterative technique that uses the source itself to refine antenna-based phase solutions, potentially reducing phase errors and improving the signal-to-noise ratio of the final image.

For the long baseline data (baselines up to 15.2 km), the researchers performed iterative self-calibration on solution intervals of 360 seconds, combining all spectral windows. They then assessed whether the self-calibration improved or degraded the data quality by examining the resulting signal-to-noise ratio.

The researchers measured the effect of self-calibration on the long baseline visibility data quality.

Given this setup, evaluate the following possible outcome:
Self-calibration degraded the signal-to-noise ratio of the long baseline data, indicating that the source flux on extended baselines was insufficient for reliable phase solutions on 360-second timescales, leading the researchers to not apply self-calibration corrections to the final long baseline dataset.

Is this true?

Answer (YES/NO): NO